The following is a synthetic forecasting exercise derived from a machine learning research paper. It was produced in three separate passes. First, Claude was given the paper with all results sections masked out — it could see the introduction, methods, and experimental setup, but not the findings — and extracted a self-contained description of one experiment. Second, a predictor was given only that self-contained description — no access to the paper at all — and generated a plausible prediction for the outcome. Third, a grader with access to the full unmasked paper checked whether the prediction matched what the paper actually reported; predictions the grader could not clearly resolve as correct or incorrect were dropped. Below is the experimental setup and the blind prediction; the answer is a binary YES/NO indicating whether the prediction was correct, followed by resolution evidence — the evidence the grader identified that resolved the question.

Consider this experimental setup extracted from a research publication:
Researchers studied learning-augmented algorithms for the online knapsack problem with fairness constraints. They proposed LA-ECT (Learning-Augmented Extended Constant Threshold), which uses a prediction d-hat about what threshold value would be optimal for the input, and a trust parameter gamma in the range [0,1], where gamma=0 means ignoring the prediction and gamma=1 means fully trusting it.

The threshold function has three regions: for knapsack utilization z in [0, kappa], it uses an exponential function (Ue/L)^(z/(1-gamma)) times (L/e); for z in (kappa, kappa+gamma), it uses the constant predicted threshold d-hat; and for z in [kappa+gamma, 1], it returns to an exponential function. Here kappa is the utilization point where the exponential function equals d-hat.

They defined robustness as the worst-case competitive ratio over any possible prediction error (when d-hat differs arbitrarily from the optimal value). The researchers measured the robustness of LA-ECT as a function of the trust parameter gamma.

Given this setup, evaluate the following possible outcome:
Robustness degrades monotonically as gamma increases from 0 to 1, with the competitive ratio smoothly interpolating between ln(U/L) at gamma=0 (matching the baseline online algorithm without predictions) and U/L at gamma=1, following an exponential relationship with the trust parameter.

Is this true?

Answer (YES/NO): NO